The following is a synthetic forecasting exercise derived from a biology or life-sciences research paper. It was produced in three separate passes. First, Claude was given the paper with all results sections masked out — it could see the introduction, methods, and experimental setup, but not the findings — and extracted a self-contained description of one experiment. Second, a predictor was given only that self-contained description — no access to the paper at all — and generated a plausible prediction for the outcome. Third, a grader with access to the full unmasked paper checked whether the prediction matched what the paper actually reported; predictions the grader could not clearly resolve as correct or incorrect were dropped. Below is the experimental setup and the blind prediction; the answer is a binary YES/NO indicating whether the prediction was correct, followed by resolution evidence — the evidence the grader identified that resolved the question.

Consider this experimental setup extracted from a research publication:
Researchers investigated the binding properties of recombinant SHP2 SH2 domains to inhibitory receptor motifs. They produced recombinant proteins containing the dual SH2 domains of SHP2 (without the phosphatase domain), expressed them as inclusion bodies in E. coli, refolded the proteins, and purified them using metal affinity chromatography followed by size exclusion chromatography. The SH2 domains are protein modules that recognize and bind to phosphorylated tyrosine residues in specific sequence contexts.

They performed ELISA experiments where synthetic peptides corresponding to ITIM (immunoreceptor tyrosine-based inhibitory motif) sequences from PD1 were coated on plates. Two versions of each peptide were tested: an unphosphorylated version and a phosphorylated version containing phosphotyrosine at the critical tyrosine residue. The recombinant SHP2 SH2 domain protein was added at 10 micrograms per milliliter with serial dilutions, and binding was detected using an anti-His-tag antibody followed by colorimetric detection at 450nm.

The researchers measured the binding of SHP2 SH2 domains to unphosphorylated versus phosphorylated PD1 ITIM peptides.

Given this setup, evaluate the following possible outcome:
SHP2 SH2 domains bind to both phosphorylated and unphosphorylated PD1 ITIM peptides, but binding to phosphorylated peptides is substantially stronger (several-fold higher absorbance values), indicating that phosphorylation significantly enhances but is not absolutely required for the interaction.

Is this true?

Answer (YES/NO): NO